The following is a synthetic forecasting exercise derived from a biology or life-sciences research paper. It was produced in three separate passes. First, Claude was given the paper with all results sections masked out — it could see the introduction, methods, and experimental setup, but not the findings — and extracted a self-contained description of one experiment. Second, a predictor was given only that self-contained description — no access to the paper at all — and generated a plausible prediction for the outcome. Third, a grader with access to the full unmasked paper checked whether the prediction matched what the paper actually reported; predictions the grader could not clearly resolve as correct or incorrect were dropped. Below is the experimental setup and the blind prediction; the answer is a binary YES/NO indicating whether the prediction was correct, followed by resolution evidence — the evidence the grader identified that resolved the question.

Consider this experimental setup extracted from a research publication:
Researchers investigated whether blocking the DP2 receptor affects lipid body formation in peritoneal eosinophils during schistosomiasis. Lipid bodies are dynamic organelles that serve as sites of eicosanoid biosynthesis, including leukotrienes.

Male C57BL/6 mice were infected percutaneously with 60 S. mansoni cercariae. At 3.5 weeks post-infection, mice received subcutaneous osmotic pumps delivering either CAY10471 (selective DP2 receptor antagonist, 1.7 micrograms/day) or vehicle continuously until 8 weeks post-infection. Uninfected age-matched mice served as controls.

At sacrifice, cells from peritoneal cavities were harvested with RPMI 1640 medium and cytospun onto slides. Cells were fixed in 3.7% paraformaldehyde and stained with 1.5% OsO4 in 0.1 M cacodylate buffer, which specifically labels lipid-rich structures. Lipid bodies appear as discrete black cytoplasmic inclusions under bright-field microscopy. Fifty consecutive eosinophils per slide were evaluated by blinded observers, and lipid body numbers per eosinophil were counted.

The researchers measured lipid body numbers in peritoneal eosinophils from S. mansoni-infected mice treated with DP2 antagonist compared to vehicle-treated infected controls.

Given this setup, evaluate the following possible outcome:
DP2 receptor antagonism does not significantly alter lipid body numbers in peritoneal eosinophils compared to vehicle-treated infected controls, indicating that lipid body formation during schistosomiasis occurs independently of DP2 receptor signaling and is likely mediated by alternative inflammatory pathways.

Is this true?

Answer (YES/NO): NO